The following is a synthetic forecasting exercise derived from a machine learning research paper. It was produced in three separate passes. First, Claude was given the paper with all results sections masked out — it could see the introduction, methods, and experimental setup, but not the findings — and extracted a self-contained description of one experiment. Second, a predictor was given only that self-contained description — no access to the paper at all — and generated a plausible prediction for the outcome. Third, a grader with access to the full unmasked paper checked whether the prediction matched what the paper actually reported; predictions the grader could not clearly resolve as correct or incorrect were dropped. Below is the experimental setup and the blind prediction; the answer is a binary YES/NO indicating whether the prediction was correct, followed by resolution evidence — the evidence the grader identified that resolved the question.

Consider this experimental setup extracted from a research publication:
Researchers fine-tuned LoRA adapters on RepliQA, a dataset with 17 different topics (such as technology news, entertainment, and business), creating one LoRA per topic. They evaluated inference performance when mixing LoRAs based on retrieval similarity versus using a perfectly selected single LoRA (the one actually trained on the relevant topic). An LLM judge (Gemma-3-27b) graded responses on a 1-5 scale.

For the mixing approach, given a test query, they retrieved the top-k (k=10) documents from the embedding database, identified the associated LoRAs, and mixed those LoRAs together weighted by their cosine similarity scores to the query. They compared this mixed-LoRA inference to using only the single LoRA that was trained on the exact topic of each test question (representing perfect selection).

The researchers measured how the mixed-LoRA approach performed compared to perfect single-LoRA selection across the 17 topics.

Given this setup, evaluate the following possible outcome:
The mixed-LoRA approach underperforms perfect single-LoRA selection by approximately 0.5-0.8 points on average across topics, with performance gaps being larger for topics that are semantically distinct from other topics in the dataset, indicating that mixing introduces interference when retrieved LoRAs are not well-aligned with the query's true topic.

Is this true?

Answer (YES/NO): NO